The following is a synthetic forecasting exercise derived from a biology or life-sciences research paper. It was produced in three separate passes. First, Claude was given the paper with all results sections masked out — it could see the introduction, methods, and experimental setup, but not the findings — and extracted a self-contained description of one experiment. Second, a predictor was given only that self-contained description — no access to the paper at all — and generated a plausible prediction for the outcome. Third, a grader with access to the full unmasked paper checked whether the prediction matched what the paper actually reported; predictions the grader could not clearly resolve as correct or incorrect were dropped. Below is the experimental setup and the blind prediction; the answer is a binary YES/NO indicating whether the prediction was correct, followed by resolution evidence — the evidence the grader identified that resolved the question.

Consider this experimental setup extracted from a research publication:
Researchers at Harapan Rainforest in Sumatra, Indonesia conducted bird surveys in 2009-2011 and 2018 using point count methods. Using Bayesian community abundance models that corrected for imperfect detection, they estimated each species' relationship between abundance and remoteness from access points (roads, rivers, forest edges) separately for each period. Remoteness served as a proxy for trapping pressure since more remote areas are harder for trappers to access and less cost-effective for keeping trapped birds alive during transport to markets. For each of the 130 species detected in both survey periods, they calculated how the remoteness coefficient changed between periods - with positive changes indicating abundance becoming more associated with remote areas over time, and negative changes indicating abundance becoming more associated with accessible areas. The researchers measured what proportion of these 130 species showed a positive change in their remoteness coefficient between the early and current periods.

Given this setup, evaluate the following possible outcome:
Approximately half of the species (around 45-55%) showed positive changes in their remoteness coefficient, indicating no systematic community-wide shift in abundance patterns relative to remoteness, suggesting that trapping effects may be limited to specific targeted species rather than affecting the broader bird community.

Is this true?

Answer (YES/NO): NO